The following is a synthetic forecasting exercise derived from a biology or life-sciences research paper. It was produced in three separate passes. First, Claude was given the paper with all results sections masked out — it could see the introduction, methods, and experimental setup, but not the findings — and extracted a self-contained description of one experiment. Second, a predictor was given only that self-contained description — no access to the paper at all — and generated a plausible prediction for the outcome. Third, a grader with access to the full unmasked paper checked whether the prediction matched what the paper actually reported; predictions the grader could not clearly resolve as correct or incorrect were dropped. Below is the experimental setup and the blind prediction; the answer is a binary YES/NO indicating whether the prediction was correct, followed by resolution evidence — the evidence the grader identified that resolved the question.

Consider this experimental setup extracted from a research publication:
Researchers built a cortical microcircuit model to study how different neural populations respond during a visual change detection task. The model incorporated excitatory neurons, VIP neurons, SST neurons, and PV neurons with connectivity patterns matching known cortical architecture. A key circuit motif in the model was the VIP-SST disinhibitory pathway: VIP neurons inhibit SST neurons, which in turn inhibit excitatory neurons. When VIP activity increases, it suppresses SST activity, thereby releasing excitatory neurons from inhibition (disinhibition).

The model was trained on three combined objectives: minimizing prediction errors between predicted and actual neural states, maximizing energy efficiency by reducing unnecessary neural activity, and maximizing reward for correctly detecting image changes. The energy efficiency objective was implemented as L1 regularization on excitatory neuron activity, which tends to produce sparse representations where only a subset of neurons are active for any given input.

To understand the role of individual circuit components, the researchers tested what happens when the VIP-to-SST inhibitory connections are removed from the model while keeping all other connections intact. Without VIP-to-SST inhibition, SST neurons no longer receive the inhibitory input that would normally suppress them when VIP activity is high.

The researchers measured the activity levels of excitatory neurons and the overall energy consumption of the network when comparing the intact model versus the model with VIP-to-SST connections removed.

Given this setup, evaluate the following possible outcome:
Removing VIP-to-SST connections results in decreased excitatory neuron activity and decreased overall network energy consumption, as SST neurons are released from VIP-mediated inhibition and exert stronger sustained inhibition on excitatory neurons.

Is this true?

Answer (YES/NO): YES